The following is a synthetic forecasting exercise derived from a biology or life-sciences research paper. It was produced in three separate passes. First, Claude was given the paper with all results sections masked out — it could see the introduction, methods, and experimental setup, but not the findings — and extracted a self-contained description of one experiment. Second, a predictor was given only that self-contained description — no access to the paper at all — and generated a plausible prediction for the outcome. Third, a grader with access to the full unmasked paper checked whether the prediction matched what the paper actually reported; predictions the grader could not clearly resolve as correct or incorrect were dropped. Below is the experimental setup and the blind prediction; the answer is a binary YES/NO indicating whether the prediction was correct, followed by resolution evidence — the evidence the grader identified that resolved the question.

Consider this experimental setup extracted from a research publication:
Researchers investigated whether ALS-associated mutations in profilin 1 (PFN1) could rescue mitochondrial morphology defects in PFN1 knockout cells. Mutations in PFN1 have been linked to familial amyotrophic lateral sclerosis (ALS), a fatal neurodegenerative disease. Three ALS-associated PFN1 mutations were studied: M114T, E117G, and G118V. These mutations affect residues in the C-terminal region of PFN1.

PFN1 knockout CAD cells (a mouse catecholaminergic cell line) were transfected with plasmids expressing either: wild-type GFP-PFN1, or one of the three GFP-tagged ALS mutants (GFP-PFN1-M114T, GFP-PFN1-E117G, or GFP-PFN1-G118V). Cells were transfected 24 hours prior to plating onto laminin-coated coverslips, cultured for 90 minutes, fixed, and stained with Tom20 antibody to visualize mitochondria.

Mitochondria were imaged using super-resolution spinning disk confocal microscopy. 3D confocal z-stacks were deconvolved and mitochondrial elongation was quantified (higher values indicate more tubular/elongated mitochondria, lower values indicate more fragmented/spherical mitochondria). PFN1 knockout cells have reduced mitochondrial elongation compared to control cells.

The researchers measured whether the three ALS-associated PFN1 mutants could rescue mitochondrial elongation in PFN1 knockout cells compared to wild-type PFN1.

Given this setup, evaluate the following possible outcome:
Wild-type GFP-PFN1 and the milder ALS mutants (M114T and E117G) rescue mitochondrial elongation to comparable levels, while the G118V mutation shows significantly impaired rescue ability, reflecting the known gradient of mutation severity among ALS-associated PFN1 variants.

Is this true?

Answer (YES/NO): NO